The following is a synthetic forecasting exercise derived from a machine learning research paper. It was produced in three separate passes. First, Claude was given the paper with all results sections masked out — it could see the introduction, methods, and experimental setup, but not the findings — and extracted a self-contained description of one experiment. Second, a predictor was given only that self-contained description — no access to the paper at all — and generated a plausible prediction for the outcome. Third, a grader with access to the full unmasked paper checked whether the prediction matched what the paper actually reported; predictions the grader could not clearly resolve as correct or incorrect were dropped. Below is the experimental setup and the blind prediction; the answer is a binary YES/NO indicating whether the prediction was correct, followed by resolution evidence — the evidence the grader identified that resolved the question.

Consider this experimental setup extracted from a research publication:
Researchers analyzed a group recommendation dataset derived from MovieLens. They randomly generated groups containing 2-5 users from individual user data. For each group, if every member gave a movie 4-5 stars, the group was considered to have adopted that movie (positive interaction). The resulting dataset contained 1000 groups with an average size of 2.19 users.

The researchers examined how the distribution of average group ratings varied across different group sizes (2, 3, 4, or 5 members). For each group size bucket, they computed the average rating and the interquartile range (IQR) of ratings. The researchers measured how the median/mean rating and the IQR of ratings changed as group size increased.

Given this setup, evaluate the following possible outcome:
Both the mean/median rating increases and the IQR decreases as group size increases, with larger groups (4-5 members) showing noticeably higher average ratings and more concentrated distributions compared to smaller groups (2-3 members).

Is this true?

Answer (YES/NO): NO